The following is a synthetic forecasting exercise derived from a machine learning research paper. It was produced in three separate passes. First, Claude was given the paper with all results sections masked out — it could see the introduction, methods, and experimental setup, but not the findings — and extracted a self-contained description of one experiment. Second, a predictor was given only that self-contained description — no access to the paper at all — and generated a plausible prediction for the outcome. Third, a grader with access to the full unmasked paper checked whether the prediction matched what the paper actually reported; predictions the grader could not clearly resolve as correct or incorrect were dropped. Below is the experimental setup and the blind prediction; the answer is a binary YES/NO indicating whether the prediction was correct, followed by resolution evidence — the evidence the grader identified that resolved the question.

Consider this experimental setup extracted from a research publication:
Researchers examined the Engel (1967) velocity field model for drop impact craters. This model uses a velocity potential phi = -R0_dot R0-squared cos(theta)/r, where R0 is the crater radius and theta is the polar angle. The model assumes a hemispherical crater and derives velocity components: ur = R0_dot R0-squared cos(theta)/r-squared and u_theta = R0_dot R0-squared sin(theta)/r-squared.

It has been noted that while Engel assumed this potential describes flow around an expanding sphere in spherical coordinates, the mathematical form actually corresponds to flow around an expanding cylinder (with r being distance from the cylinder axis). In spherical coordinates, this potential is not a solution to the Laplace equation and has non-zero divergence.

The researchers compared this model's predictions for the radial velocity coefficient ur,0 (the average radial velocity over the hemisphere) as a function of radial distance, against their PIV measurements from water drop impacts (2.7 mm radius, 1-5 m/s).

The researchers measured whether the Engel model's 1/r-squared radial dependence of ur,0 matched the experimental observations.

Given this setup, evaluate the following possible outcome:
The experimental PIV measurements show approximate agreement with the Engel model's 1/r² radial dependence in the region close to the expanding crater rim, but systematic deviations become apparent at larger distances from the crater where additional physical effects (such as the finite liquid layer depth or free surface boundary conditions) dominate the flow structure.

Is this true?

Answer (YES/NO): NO